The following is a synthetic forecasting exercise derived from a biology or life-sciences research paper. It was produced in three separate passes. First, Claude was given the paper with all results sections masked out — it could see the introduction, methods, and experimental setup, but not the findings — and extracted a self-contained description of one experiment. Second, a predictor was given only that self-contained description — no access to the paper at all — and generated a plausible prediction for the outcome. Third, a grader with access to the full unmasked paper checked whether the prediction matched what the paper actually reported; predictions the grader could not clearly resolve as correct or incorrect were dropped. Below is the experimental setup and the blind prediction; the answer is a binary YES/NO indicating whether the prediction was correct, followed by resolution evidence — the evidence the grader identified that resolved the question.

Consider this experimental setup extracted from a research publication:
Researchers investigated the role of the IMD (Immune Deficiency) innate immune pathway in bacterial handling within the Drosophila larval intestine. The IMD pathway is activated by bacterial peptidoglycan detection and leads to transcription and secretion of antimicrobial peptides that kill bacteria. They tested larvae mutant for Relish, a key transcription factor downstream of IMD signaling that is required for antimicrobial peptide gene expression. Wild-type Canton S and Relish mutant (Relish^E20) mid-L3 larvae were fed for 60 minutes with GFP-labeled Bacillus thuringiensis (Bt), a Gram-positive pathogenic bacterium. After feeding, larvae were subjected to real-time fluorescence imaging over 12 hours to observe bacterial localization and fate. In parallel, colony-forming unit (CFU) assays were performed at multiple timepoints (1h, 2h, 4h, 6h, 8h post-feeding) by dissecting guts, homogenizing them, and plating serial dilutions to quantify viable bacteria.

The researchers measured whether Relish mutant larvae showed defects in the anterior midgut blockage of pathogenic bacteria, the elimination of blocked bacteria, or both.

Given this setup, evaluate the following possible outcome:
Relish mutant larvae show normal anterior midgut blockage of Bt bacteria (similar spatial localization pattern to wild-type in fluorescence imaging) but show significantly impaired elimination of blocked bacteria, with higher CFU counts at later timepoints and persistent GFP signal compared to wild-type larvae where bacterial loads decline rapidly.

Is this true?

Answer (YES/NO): YES